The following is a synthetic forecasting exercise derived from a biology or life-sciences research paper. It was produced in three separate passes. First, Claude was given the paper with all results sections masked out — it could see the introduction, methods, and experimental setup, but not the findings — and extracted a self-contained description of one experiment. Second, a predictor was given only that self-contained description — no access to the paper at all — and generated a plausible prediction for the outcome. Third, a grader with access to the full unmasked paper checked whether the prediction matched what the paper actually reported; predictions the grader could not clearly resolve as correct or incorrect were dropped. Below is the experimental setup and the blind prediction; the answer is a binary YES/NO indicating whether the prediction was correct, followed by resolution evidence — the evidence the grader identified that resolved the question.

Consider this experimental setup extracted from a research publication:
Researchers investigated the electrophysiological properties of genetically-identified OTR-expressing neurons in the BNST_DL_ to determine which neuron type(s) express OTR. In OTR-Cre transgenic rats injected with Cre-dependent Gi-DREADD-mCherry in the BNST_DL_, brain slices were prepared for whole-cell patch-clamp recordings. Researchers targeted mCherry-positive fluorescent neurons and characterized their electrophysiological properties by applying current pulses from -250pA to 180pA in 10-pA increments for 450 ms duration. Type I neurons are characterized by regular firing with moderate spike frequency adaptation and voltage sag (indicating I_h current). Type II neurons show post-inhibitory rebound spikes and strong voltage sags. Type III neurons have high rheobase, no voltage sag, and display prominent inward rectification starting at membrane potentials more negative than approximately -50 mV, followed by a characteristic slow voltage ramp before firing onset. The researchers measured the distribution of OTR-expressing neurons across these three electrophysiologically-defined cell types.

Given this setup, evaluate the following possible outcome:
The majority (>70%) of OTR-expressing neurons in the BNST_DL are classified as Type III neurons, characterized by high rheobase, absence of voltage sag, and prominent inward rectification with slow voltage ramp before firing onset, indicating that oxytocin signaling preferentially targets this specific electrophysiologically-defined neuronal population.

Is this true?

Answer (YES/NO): YES